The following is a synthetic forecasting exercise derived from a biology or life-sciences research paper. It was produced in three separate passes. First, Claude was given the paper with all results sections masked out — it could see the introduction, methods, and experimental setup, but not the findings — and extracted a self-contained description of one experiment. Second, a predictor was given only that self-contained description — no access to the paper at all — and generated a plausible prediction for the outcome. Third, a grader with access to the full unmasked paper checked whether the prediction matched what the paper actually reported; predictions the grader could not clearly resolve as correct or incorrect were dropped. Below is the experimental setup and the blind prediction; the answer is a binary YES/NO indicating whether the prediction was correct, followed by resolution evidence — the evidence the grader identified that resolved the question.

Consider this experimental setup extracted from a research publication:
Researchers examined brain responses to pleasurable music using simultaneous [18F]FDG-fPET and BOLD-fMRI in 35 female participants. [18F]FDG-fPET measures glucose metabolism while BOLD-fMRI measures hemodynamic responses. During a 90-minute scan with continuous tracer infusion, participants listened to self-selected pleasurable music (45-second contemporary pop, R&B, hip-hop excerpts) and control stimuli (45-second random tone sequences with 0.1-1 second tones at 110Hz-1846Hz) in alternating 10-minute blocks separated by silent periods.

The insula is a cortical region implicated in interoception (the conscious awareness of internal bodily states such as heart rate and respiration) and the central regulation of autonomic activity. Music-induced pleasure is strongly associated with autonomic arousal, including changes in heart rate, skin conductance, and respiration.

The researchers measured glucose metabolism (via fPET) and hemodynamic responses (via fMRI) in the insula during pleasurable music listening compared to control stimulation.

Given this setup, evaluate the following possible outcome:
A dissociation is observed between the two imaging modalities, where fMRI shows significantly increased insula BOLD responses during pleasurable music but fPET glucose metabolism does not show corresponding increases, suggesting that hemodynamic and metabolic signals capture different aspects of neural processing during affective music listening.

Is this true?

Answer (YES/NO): NO